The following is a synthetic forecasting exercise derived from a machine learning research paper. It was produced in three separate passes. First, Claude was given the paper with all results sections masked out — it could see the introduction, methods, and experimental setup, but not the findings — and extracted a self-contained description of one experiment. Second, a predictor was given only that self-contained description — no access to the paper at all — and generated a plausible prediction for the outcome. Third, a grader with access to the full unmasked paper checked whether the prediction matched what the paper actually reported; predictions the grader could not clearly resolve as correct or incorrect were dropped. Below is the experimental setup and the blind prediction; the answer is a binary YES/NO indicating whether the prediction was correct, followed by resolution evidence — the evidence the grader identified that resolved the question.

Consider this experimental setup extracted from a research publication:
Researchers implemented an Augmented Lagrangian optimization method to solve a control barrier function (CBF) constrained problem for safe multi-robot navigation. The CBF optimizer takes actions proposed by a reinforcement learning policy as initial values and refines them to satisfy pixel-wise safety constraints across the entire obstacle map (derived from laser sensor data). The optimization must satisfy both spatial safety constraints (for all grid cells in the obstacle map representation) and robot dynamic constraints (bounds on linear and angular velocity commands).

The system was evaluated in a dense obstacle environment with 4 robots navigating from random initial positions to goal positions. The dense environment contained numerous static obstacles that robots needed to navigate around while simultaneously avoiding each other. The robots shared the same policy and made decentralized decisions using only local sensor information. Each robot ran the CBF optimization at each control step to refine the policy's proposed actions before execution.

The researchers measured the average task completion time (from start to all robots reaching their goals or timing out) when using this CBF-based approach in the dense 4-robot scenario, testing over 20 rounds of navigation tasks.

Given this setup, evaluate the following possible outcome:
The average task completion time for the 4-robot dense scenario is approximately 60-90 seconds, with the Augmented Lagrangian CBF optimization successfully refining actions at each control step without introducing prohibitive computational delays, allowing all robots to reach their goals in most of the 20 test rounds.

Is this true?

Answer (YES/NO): NO